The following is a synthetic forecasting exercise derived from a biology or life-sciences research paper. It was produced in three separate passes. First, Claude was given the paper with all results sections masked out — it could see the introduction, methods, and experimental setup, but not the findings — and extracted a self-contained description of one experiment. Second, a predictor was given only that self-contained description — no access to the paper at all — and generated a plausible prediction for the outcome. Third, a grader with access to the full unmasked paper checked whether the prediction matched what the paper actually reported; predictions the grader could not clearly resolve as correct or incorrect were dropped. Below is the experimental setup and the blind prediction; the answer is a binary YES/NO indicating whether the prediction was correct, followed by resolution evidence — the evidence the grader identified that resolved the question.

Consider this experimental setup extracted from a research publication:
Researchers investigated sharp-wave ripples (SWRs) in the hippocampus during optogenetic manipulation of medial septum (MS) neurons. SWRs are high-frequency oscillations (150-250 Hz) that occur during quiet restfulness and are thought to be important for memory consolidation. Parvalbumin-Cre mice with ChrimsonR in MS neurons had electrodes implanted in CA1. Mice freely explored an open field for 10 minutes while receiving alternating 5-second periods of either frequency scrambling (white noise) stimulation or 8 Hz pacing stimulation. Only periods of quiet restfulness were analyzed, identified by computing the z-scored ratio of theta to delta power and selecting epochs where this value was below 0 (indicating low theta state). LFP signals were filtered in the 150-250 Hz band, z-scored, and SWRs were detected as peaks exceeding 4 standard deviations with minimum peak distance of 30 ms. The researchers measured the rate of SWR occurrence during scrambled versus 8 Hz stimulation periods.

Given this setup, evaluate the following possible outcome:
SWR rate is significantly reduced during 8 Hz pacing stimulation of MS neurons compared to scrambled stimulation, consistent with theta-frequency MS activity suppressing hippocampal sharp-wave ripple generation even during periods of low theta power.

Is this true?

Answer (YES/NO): NO